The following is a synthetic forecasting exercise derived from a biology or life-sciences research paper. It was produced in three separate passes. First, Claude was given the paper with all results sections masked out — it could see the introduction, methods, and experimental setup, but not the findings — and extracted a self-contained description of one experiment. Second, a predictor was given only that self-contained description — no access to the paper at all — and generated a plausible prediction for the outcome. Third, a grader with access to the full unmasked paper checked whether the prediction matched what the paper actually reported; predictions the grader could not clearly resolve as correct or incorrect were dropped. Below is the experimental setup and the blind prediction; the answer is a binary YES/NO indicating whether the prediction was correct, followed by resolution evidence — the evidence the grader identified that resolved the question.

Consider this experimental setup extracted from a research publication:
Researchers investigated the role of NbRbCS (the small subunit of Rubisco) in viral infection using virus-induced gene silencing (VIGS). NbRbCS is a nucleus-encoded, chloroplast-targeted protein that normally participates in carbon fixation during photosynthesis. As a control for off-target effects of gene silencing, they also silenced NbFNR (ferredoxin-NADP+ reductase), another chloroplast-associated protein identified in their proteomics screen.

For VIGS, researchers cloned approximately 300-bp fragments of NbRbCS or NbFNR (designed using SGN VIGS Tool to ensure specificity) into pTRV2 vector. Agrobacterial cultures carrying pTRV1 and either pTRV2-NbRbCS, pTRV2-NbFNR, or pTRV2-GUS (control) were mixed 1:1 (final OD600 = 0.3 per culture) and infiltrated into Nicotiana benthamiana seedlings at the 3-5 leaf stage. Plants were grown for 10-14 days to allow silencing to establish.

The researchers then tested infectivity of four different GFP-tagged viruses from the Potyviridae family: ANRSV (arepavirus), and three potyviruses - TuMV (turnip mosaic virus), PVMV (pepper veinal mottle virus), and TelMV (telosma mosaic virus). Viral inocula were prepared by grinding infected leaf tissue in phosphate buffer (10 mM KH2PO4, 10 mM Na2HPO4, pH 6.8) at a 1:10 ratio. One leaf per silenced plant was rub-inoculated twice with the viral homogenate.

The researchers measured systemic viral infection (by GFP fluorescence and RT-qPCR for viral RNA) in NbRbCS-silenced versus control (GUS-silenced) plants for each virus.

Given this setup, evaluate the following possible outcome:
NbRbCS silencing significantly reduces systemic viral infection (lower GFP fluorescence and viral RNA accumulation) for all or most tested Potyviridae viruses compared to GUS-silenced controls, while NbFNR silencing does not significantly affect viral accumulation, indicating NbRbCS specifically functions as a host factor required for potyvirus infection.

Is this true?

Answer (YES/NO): YES